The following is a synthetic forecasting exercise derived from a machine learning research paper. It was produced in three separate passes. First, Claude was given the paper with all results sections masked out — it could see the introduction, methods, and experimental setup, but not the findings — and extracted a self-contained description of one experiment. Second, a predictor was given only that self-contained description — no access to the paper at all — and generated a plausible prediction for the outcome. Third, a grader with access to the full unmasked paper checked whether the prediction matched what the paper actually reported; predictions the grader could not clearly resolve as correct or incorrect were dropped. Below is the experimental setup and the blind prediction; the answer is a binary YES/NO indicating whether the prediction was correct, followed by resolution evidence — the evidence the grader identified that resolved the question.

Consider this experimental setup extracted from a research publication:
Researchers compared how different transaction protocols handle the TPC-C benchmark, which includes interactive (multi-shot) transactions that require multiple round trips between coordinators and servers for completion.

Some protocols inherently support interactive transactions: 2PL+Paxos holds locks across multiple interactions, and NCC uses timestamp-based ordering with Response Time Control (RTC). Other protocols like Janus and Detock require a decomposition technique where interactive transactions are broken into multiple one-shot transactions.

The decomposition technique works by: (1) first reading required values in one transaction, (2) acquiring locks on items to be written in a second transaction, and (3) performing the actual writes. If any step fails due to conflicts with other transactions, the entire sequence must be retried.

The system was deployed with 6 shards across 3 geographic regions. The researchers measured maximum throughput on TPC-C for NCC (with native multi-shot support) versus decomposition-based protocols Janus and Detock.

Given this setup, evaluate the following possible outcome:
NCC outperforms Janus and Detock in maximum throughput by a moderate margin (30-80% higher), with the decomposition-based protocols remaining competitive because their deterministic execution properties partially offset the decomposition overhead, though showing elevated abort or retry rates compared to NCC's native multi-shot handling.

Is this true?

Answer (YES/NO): NO